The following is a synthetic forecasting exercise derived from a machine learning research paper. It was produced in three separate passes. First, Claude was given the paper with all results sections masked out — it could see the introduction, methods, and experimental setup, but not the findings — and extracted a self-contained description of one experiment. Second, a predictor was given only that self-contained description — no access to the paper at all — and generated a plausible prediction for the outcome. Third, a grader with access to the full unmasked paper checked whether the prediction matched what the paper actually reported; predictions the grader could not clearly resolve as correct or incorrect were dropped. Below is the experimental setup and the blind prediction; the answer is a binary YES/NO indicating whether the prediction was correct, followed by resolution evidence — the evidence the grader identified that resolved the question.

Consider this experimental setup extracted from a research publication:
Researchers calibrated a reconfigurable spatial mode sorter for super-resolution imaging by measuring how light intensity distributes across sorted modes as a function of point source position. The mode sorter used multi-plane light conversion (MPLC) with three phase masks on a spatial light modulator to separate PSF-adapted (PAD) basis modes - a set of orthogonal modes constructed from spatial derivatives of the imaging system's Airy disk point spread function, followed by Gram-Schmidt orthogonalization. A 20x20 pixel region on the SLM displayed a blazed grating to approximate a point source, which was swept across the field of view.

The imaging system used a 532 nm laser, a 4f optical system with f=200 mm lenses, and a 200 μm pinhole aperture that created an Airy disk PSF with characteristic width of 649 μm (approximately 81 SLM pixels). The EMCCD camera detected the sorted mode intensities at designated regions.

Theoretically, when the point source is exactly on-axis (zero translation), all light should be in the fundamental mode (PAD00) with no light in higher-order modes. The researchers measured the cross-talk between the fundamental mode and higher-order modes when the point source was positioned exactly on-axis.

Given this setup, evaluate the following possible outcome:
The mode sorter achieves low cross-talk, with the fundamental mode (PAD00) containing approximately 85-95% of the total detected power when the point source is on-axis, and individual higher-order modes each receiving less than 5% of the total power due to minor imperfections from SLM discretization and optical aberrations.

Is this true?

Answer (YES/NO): NO